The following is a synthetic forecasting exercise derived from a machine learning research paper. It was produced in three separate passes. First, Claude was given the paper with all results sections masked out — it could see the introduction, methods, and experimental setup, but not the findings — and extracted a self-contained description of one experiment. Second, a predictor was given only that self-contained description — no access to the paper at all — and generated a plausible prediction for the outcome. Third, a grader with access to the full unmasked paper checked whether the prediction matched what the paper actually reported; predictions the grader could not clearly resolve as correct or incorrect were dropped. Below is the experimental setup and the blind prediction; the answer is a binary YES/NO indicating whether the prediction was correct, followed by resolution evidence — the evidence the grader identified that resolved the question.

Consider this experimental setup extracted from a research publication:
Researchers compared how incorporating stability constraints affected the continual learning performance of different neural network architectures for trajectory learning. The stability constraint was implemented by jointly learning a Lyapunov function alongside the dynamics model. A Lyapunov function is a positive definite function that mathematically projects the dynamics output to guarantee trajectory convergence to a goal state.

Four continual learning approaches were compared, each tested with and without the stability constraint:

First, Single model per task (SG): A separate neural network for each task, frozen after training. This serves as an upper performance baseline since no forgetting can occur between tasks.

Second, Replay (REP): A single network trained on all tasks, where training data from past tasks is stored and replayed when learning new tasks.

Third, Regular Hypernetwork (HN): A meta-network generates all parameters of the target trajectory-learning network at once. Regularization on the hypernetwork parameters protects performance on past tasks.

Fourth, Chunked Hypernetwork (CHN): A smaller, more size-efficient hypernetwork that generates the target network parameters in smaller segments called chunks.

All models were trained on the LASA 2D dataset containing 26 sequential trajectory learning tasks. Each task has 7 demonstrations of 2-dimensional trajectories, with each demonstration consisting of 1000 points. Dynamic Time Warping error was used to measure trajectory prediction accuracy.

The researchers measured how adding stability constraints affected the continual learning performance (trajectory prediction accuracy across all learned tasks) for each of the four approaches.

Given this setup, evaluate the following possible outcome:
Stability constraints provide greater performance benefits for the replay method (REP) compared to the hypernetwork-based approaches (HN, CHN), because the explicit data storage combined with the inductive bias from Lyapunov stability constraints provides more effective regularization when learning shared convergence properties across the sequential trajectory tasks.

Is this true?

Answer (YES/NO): NO